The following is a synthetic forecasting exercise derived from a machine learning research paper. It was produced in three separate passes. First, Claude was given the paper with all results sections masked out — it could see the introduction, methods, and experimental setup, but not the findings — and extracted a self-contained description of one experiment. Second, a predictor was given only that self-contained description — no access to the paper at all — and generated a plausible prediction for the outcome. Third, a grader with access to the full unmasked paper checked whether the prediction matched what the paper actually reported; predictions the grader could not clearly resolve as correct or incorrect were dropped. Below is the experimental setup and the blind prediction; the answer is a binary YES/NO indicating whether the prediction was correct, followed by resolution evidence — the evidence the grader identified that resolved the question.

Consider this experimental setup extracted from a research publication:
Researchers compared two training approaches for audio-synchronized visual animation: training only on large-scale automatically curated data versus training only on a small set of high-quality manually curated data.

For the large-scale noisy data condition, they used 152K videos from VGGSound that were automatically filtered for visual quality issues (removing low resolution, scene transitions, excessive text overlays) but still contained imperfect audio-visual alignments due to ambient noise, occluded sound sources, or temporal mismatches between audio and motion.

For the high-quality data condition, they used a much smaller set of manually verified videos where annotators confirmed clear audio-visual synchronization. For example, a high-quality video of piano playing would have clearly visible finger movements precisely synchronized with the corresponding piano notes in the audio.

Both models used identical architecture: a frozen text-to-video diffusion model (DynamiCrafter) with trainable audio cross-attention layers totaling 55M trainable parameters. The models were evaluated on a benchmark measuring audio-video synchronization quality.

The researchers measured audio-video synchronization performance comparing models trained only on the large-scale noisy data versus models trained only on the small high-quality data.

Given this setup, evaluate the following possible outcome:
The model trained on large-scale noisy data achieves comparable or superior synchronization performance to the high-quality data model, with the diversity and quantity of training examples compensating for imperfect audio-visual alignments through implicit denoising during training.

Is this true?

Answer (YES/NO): NO